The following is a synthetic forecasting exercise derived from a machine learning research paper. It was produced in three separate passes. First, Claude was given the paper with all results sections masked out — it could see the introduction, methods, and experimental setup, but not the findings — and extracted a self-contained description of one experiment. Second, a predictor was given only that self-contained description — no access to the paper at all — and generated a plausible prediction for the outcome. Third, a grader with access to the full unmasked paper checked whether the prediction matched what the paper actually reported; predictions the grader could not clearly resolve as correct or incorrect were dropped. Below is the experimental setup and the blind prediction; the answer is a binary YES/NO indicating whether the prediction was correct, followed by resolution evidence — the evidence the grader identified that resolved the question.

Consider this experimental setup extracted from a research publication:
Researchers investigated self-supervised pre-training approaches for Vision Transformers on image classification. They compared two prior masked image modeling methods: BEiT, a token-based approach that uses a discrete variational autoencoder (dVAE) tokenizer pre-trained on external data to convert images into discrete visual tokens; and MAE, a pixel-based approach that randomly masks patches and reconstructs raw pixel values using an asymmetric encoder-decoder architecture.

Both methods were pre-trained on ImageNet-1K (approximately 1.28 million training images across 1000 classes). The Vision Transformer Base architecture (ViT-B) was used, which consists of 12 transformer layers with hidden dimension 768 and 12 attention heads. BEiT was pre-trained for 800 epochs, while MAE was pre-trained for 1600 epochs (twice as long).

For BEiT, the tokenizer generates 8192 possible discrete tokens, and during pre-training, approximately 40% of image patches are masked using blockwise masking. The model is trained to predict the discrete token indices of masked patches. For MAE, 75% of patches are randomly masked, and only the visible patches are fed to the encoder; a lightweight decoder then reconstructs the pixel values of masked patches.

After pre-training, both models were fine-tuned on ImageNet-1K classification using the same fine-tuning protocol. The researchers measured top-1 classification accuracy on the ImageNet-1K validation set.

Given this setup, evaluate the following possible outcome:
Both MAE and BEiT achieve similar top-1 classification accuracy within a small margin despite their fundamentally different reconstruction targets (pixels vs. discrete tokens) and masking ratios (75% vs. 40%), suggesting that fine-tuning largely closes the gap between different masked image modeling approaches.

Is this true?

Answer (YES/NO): YES